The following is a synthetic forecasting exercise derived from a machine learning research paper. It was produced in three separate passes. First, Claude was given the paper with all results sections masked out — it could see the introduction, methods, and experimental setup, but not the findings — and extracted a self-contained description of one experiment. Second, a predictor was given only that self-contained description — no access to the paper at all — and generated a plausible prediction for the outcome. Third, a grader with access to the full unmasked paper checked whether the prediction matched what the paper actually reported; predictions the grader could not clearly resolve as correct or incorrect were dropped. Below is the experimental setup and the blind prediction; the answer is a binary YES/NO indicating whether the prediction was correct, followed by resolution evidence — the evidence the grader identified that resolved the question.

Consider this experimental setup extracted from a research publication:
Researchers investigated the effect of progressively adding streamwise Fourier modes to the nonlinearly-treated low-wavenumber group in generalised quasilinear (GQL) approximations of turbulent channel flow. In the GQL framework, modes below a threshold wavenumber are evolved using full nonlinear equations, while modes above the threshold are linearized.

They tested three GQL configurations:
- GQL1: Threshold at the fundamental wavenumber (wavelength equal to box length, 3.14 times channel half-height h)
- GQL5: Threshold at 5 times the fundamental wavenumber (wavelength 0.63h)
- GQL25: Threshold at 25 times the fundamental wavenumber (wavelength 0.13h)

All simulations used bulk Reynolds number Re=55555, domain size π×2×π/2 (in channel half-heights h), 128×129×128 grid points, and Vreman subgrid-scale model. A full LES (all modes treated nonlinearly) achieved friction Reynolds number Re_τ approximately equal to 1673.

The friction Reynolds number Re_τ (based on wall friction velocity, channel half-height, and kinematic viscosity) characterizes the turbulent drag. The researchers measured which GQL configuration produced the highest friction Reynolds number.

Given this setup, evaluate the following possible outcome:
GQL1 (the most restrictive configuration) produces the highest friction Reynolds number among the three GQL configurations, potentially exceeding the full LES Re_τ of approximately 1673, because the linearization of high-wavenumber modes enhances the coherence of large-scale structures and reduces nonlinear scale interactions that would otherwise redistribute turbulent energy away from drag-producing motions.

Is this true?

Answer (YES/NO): NO